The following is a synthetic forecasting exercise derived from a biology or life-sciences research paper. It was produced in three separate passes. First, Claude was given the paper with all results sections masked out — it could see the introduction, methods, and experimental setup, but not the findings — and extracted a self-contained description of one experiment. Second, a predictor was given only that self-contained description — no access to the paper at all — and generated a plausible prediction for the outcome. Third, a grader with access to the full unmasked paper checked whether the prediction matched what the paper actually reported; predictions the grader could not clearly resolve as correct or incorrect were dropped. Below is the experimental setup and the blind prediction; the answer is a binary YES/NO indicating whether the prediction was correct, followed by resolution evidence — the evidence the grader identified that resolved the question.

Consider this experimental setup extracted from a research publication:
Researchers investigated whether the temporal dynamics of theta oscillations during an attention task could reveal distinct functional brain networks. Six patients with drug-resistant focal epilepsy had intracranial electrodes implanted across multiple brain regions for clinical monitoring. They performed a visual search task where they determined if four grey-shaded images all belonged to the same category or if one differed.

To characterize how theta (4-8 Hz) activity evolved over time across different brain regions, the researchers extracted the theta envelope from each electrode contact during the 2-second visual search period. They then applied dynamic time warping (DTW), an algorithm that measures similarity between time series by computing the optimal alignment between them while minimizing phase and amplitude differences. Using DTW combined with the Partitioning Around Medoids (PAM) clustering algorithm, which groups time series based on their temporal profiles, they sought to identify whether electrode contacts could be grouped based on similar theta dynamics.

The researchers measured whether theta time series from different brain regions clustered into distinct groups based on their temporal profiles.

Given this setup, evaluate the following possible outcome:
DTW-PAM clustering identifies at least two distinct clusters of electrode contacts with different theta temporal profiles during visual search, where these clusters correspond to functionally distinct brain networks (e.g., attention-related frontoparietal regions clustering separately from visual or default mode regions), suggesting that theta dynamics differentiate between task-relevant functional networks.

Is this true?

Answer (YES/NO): YES